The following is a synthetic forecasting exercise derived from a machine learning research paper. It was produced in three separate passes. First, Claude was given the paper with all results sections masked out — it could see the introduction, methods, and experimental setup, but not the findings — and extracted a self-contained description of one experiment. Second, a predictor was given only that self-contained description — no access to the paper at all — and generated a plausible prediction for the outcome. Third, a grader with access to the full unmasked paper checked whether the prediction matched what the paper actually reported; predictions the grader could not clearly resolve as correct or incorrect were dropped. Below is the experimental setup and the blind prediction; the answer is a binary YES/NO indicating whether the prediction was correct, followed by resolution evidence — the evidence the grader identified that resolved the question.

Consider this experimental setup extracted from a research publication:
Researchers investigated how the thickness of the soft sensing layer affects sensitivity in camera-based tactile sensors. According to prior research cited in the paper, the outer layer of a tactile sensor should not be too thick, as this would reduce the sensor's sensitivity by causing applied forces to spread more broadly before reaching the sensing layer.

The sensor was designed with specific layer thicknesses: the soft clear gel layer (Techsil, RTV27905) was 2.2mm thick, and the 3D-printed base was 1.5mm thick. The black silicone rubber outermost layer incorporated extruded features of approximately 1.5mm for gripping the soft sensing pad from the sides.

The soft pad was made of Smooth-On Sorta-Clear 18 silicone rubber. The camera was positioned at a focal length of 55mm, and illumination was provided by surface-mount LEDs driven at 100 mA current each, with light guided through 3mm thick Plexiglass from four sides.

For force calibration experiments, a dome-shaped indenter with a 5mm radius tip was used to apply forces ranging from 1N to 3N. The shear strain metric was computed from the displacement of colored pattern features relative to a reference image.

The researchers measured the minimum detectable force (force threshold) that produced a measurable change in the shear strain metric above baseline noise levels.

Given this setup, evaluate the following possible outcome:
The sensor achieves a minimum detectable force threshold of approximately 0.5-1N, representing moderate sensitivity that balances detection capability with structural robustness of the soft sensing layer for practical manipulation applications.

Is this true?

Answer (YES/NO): NO